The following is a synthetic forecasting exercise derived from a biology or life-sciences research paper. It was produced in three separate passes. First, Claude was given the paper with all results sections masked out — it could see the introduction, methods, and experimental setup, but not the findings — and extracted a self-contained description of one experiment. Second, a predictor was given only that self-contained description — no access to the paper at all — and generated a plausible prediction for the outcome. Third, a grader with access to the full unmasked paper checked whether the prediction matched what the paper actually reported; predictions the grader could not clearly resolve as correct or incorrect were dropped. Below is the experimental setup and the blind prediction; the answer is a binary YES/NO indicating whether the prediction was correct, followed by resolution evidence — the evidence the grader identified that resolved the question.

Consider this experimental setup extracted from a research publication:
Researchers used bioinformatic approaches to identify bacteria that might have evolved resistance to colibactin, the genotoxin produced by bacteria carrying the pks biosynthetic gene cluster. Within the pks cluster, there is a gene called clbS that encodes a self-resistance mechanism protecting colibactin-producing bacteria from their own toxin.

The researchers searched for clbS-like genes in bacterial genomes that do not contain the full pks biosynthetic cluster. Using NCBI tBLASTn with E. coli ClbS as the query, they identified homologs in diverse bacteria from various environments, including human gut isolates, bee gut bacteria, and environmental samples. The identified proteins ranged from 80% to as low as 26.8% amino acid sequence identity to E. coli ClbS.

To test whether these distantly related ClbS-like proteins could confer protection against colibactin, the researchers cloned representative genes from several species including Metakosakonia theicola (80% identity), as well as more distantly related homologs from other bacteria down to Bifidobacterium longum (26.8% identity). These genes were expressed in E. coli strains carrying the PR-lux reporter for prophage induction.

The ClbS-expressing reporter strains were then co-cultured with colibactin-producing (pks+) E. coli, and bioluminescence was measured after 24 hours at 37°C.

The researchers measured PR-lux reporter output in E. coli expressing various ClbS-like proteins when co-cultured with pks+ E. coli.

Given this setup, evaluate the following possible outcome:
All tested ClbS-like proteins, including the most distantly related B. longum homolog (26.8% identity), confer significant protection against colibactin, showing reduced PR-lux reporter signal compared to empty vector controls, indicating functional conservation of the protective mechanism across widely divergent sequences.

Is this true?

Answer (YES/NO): YES